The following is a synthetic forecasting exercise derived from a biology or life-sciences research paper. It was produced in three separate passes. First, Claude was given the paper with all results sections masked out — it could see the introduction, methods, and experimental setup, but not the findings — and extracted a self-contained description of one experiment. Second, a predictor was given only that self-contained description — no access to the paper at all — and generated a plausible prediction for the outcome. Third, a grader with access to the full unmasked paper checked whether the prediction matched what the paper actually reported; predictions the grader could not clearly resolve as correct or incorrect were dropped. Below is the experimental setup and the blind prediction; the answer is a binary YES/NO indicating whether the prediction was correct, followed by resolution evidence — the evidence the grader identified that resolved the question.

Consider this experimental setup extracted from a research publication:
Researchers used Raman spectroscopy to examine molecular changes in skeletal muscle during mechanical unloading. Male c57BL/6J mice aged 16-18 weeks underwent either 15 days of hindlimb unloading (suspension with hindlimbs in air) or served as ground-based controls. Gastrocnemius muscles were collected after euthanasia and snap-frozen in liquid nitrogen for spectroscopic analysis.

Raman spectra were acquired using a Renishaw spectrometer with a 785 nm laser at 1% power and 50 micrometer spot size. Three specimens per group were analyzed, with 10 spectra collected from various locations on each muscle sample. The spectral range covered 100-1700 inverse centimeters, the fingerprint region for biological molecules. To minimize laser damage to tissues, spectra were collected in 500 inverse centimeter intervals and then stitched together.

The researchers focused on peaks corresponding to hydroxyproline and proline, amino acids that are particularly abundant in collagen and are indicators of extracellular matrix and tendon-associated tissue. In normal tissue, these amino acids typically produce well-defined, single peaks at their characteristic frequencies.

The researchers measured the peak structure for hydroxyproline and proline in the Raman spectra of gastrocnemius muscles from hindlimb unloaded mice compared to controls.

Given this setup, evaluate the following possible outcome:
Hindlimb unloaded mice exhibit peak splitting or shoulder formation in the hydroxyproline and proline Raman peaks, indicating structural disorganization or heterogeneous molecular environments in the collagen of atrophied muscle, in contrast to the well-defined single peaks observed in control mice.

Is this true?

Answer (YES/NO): YES